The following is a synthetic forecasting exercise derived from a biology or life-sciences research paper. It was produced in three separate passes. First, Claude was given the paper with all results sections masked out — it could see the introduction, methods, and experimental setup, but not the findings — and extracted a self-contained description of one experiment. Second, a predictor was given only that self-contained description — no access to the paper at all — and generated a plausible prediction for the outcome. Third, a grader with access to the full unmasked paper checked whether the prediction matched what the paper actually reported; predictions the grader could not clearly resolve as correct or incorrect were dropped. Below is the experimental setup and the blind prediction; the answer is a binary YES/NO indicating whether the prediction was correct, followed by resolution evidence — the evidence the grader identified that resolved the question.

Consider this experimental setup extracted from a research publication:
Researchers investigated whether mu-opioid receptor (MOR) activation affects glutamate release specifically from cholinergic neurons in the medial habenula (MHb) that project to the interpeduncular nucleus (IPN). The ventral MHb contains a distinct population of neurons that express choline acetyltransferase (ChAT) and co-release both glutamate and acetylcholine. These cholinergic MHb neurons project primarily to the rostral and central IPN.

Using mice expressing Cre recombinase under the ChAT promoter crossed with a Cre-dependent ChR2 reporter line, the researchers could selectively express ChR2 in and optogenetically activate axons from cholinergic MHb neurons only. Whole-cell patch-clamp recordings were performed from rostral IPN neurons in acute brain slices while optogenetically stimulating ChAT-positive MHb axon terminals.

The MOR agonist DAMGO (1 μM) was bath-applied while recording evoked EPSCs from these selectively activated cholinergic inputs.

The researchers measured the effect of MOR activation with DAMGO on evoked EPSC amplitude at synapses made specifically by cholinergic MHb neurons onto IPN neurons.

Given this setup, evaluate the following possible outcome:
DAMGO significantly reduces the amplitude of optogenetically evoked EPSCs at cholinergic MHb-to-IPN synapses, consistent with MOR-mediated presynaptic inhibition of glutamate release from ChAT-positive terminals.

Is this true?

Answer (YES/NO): NO